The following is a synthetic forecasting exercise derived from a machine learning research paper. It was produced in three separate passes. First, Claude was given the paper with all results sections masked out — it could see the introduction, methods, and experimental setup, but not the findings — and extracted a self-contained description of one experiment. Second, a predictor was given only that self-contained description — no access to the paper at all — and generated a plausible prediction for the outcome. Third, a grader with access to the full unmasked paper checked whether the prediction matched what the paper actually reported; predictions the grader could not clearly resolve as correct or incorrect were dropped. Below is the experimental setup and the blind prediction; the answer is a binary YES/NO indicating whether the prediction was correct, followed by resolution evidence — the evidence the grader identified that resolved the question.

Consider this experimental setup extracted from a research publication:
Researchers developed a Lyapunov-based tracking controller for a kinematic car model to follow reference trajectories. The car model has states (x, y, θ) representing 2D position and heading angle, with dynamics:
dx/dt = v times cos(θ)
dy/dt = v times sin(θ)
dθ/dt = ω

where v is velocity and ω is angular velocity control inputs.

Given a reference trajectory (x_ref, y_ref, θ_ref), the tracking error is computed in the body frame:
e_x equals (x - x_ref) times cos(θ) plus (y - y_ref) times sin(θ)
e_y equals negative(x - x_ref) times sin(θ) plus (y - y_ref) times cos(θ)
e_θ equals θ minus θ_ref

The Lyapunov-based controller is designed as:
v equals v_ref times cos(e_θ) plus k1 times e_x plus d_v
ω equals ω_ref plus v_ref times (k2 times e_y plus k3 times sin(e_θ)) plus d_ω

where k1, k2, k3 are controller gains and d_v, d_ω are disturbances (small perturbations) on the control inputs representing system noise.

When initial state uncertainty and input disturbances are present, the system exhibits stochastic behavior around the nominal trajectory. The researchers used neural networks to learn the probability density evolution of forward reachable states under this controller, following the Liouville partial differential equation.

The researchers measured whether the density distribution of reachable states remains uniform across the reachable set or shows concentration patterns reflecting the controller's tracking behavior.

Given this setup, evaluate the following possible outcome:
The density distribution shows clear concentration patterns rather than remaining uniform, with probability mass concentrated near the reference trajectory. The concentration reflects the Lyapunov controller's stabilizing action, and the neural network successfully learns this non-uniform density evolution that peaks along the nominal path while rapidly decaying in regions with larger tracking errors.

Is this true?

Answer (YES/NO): YES